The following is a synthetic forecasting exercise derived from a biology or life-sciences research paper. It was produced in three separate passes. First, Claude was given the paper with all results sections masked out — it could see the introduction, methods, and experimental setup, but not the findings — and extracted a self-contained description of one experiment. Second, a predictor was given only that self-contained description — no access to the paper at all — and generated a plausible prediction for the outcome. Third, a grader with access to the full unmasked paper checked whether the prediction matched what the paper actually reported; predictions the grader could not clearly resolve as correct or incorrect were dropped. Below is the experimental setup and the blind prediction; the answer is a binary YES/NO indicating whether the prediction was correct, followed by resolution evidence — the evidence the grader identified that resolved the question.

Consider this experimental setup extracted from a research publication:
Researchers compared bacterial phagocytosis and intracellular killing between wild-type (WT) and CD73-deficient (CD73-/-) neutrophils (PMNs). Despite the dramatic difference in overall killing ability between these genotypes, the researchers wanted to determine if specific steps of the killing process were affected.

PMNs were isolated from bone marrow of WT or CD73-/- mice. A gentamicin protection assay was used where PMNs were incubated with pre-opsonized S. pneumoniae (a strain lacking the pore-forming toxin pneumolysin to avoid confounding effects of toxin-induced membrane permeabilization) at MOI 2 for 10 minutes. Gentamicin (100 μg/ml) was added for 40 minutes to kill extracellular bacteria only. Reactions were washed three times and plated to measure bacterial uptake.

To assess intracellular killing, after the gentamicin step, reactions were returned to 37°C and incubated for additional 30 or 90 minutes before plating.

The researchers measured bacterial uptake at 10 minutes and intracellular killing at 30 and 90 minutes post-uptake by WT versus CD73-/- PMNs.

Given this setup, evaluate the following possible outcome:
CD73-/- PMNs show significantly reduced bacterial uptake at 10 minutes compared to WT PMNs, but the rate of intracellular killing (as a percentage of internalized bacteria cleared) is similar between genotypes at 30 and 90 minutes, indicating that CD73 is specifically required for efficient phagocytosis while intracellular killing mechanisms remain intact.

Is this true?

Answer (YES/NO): NO